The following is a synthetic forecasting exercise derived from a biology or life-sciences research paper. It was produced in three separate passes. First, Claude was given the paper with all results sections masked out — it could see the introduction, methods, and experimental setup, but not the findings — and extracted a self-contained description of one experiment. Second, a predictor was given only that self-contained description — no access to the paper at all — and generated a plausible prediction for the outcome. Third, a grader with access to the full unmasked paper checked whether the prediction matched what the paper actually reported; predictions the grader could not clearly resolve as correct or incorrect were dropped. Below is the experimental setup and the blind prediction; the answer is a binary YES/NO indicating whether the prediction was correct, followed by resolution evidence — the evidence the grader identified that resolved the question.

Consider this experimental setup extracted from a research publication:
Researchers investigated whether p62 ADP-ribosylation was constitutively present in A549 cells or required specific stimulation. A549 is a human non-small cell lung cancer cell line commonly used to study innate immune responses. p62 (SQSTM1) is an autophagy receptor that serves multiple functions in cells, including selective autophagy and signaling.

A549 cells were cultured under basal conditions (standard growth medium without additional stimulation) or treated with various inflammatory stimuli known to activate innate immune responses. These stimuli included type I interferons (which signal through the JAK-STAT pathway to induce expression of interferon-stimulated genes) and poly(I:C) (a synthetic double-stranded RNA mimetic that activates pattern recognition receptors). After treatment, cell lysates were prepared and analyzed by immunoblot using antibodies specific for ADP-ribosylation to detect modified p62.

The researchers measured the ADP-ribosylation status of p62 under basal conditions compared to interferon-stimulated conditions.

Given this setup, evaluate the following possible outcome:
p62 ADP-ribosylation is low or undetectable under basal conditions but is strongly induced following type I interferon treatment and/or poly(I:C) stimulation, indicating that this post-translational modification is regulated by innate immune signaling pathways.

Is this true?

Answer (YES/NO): YES